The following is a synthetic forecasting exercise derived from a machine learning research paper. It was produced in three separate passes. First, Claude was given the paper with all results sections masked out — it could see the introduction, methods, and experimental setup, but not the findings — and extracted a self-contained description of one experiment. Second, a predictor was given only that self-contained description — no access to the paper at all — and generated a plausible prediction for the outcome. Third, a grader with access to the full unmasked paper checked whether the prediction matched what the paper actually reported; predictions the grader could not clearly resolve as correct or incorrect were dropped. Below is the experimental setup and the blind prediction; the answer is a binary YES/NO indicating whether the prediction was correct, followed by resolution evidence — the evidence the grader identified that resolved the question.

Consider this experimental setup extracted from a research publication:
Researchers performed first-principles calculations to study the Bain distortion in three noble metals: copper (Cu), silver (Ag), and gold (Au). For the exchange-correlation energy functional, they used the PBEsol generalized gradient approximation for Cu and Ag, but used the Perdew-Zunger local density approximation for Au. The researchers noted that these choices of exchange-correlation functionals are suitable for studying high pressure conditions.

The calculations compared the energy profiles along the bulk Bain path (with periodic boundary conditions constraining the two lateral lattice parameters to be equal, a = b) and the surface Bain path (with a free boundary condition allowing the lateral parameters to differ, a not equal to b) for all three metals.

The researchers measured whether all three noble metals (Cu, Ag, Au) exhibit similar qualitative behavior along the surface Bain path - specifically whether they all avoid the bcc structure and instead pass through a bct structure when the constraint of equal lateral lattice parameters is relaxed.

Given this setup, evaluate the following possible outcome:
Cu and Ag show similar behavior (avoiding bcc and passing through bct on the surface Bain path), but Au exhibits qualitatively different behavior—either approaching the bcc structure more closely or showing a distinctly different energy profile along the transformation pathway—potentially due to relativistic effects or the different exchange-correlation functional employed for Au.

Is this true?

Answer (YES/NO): NO